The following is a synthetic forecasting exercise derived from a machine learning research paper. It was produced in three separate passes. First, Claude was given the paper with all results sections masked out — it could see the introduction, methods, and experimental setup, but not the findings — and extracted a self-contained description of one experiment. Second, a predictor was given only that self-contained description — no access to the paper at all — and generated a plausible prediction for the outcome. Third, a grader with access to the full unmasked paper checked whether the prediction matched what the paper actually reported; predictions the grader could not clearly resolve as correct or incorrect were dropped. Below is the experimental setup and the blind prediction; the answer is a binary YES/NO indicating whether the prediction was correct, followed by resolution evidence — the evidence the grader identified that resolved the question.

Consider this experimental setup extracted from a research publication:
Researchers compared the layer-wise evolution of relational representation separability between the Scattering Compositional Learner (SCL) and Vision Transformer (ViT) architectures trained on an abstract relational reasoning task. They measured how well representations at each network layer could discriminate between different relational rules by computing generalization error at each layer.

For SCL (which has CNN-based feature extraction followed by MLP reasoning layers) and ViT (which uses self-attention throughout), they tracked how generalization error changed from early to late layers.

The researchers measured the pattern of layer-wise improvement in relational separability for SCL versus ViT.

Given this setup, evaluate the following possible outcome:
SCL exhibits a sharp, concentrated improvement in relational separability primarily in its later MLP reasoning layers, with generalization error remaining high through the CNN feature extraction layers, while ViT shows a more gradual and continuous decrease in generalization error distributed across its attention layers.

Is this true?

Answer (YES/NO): YES